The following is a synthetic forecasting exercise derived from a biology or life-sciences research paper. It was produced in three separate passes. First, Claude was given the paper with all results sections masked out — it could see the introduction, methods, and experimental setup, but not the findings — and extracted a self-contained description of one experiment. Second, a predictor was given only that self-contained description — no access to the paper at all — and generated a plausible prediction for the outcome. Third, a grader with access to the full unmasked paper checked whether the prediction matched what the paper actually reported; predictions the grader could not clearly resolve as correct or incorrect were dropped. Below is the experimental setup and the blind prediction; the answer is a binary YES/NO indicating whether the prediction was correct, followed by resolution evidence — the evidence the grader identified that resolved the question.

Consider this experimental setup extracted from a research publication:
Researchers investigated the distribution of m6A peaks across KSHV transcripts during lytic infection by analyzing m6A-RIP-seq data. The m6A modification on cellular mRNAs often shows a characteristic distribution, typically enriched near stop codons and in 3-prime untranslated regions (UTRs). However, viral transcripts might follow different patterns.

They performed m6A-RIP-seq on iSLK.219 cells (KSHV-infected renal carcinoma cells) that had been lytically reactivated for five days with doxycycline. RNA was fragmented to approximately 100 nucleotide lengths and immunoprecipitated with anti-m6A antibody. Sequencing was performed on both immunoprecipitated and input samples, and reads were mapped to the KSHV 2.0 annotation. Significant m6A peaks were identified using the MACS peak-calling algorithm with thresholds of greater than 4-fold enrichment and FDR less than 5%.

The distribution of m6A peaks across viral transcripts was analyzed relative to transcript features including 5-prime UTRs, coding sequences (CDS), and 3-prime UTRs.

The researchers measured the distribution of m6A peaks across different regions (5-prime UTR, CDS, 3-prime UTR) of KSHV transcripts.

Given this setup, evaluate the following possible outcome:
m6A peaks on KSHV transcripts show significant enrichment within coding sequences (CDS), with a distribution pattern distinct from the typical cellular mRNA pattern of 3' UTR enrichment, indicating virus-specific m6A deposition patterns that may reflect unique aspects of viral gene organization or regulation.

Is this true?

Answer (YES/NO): YES